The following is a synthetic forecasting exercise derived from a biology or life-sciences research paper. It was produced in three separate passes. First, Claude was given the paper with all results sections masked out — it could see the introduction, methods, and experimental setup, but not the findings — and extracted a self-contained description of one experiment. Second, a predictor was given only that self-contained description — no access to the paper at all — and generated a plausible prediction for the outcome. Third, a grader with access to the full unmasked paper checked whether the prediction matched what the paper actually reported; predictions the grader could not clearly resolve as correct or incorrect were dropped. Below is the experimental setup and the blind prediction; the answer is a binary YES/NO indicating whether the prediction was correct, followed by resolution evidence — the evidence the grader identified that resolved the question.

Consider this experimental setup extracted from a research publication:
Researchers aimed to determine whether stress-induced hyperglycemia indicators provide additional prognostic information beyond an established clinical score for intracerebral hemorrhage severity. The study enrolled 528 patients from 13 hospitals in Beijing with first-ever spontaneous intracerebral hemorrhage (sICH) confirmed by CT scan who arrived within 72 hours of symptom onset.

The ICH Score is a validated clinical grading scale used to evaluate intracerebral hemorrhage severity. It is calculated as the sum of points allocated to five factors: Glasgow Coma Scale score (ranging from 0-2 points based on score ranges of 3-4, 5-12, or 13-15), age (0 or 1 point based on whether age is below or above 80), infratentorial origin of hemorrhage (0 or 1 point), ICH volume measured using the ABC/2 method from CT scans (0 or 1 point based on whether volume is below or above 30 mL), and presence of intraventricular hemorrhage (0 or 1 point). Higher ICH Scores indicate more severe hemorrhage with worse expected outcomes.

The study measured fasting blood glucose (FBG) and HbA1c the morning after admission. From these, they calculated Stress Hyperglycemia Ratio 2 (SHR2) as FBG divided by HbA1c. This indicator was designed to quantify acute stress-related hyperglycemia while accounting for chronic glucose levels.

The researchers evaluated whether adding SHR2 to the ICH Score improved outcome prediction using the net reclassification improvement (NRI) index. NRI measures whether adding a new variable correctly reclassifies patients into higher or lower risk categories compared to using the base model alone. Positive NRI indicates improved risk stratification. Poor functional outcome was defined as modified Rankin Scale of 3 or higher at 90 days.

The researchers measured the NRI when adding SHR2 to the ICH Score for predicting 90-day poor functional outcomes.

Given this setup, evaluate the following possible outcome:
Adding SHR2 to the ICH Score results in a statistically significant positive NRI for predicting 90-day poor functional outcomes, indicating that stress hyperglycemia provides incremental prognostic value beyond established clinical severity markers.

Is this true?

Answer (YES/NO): YES